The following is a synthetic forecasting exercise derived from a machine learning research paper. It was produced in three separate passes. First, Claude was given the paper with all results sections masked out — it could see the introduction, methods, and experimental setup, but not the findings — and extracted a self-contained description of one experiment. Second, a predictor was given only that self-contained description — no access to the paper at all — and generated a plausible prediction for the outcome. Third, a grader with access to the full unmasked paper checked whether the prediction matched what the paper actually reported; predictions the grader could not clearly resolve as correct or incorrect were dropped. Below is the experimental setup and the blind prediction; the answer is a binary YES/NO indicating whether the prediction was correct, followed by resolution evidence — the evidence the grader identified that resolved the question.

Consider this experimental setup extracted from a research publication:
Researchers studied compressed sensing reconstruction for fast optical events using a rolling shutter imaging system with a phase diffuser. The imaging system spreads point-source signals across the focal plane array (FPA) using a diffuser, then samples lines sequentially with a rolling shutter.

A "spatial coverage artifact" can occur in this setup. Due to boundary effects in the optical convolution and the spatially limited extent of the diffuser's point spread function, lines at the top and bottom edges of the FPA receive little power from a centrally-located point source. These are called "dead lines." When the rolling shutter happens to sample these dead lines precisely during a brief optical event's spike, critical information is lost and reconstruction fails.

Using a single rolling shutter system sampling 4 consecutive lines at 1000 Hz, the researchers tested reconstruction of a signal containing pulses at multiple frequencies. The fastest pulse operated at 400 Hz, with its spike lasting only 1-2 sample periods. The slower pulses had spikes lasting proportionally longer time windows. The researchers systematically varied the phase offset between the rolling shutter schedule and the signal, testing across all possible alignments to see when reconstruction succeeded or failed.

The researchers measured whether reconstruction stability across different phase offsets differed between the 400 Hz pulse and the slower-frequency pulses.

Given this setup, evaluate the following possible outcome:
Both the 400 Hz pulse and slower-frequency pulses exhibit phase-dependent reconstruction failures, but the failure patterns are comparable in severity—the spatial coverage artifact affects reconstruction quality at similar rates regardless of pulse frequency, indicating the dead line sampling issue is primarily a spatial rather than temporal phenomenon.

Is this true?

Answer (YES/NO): NO